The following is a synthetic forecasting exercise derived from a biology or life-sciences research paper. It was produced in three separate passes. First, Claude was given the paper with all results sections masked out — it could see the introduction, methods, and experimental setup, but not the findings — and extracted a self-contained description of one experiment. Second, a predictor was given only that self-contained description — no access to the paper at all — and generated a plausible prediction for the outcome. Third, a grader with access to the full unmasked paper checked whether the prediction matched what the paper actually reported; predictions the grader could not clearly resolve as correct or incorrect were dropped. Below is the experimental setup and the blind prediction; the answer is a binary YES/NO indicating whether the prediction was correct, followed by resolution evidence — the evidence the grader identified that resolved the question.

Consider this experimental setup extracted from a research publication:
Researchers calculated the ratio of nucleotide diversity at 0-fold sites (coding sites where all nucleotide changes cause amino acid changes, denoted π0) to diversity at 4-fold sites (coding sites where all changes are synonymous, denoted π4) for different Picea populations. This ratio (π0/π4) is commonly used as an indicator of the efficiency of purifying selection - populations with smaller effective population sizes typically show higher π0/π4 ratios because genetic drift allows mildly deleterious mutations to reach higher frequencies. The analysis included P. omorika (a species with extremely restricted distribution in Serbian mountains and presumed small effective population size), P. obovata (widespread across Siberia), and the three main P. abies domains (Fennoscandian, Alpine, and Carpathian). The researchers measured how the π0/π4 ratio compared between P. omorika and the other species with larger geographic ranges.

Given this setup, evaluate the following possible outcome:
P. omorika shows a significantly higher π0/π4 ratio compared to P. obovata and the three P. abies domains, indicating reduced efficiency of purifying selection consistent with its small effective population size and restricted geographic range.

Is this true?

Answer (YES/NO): NO